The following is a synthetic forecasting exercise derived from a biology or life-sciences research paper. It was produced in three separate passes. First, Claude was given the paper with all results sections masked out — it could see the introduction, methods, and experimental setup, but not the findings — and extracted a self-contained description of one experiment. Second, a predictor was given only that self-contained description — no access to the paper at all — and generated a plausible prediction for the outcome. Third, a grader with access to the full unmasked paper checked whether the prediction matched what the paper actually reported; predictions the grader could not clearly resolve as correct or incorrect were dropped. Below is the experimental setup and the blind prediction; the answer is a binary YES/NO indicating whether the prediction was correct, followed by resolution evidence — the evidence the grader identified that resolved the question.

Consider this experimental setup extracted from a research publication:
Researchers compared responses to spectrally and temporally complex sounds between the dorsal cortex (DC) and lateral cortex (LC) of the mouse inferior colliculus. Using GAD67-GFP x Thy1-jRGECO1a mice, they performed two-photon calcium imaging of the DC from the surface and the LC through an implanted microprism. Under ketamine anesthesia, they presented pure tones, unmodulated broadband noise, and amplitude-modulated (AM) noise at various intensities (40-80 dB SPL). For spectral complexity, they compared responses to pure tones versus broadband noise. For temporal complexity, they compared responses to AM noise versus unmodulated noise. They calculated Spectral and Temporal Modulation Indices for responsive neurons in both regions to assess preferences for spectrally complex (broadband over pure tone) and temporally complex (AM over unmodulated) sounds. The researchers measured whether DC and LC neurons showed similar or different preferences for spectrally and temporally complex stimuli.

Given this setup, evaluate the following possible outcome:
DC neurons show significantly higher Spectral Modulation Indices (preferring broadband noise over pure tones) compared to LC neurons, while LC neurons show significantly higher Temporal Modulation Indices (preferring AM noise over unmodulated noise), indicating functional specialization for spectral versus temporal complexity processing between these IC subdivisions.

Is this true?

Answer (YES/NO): NO